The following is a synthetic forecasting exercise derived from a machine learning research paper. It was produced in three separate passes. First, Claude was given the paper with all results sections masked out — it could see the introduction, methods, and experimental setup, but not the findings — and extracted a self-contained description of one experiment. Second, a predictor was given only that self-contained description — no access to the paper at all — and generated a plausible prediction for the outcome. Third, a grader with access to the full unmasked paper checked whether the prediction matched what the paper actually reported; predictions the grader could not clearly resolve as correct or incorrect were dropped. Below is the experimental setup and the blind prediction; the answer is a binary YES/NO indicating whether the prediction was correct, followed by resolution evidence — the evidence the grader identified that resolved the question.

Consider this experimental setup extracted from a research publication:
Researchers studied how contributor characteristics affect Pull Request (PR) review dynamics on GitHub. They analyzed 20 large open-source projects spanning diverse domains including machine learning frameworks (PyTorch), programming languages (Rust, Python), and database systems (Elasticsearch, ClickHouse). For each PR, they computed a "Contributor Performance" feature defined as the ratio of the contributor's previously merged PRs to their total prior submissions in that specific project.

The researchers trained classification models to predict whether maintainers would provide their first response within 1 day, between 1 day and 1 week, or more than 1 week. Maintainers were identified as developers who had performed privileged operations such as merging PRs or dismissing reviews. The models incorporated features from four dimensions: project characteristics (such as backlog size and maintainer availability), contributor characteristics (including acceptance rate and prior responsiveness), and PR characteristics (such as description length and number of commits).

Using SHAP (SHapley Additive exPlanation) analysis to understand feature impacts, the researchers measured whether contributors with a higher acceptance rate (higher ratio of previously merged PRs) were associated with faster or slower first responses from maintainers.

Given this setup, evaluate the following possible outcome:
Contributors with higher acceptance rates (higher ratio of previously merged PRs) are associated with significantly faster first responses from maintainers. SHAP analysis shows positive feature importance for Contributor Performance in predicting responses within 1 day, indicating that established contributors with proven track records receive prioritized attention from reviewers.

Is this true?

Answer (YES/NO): YES